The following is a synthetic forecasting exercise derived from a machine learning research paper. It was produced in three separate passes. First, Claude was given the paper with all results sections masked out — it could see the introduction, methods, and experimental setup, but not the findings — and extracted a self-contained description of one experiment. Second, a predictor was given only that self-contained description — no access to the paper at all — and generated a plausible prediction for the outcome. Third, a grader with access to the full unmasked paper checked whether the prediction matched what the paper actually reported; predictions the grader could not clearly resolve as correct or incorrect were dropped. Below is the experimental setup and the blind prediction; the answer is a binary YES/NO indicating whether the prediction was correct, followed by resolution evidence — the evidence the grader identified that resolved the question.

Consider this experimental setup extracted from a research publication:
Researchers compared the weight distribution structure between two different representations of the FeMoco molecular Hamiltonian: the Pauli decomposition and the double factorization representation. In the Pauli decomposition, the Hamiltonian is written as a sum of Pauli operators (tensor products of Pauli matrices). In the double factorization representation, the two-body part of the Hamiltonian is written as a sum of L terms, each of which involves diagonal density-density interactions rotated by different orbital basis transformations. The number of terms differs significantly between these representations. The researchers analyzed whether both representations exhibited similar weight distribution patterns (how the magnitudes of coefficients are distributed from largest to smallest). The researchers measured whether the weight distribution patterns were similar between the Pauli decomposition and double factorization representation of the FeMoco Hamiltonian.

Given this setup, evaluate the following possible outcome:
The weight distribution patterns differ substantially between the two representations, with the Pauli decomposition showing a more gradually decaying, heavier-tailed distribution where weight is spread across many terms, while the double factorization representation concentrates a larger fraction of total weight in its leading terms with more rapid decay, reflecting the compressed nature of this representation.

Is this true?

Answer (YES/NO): NO